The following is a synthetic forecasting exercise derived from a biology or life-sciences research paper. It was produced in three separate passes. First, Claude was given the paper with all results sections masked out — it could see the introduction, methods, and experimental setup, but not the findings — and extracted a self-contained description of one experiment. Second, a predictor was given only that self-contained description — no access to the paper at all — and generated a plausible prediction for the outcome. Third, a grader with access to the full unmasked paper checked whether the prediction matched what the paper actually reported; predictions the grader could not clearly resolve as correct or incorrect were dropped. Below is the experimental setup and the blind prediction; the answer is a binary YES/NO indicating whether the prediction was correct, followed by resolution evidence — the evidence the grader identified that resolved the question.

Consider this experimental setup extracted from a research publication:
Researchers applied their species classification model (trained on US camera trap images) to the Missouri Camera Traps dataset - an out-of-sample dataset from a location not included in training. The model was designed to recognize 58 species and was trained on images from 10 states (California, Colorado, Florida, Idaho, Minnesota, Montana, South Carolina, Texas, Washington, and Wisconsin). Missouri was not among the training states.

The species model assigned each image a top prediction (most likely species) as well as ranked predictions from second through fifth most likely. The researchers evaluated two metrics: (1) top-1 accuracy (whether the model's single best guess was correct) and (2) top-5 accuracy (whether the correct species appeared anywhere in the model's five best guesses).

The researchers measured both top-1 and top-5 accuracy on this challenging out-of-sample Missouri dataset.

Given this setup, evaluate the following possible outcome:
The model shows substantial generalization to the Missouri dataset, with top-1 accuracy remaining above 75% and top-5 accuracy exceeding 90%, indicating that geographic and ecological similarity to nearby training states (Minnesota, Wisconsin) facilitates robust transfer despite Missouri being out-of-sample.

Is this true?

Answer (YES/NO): NO